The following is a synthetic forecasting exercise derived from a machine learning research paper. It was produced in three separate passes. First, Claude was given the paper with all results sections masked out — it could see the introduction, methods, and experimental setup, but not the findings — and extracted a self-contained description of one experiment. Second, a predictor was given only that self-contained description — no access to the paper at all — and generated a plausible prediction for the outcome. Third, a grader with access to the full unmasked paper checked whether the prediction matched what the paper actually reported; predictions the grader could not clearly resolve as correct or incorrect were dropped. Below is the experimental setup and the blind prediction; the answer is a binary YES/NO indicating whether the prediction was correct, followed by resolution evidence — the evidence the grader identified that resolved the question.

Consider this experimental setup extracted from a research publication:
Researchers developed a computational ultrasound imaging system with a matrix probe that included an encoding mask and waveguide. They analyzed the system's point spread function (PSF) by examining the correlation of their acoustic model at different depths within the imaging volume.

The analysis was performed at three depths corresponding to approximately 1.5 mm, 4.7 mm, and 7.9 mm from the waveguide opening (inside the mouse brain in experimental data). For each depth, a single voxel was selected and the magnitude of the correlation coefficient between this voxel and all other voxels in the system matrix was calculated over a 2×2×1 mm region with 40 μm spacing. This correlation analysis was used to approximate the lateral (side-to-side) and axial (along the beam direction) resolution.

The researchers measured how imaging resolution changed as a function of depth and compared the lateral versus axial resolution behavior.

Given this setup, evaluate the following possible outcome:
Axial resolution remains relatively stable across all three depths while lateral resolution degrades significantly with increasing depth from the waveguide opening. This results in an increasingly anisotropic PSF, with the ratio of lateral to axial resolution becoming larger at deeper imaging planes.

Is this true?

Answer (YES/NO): NO